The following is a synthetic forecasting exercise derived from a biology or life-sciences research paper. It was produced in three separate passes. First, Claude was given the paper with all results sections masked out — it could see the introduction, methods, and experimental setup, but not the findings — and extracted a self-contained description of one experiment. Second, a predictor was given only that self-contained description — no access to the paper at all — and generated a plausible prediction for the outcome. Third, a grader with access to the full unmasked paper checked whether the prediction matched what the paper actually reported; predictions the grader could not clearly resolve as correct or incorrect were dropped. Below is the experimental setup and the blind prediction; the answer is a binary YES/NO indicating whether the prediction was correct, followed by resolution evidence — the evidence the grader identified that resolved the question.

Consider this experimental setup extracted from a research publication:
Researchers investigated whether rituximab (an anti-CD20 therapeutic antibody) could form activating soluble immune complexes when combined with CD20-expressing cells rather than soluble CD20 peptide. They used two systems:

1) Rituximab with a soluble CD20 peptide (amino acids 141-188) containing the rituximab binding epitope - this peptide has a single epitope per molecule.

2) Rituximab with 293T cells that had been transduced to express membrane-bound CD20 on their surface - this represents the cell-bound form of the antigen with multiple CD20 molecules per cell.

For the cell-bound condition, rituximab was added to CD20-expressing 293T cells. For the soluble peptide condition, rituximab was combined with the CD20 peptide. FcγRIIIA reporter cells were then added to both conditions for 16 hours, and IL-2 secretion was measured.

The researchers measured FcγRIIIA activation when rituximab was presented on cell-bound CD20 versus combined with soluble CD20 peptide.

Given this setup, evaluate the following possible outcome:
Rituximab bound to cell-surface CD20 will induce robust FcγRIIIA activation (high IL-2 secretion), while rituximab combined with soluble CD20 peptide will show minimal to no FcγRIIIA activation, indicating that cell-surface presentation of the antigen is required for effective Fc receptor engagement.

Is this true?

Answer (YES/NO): YES